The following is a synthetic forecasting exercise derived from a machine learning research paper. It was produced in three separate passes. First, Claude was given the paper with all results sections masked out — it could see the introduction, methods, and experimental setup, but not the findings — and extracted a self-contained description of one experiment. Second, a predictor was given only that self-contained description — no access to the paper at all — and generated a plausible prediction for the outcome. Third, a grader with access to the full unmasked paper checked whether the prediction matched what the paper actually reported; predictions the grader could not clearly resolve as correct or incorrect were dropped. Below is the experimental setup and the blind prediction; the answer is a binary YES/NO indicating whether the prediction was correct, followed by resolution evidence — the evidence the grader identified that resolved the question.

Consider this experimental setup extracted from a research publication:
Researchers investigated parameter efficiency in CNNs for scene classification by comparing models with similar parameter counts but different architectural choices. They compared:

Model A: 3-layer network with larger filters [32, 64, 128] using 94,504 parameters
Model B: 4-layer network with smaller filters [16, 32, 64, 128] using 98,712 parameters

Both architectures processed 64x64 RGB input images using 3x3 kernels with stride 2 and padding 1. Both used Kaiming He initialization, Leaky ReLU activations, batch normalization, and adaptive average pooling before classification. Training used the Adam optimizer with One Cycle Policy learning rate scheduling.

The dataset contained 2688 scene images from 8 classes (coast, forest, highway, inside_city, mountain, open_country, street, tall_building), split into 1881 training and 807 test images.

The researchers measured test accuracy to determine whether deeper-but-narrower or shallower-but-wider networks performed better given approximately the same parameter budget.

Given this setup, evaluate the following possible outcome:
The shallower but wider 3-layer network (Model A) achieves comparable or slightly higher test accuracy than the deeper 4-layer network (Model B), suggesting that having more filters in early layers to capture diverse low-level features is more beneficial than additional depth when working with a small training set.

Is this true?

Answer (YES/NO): NO